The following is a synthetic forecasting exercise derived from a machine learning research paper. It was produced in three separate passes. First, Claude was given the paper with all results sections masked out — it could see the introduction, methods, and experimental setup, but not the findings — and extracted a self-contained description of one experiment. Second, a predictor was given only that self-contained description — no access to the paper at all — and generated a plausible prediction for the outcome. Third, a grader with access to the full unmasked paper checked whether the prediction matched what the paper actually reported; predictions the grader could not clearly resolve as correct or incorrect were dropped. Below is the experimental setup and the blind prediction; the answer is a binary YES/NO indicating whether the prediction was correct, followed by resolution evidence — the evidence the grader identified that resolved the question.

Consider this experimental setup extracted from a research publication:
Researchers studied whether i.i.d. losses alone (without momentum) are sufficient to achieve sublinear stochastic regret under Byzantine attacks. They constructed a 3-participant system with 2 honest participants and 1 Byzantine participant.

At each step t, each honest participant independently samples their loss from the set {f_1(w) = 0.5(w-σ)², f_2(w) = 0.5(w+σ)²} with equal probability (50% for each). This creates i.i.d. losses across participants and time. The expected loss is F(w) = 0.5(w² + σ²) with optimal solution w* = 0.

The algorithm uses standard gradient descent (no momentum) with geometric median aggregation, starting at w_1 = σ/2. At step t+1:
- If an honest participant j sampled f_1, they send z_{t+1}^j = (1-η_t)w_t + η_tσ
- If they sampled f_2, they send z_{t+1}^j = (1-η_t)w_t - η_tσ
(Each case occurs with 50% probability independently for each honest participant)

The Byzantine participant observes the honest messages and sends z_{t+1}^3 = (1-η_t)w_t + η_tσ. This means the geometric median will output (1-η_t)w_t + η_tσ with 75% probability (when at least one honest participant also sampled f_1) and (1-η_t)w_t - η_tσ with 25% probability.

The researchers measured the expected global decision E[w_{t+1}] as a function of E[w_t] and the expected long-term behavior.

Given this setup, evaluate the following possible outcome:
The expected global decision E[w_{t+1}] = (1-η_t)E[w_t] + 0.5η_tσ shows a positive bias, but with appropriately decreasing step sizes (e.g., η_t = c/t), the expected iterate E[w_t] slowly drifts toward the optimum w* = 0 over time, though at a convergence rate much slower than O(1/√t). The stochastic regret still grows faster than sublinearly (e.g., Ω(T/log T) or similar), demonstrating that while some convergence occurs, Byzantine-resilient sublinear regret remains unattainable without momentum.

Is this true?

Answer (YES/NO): NO